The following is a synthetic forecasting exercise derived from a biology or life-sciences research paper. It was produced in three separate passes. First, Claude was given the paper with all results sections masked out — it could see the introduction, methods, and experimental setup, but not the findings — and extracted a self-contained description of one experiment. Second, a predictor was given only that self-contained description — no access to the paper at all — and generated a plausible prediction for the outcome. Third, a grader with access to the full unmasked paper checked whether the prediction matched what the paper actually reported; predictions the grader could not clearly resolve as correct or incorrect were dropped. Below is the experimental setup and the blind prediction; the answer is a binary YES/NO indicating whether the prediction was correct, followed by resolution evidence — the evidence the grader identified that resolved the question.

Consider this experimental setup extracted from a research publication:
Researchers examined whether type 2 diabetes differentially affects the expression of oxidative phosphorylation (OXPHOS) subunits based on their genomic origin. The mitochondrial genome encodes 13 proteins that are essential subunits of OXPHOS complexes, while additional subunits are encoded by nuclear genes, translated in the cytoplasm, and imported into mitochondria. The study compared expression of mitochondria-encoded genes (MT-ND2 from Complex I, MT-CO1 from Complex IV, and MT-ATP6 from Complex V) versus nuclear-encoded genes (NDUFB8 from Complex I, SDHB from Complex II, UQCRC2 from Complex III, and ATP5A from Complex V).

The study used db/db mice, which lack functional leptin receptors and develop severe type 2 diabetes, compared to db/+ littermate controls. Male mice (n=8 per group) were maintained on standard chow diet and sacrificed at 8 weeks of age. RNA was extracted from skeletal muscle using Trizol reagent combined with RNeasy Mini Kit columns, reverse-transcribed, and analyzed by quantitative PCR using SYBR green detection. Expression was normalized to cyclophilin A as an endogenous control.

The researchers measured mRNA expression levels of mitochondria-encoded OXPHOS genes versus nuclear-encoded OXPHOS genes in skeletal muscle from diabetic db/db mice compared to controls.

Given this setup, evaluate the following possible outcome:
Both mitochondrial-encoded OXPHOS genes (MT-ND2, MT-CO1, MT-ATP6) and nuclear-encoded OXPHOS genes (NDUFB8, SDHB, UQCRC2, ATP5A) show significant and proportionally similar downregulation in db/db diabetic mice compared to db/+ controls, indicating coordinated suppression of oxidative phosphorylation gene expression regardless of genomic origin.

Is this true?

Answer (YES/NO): NO